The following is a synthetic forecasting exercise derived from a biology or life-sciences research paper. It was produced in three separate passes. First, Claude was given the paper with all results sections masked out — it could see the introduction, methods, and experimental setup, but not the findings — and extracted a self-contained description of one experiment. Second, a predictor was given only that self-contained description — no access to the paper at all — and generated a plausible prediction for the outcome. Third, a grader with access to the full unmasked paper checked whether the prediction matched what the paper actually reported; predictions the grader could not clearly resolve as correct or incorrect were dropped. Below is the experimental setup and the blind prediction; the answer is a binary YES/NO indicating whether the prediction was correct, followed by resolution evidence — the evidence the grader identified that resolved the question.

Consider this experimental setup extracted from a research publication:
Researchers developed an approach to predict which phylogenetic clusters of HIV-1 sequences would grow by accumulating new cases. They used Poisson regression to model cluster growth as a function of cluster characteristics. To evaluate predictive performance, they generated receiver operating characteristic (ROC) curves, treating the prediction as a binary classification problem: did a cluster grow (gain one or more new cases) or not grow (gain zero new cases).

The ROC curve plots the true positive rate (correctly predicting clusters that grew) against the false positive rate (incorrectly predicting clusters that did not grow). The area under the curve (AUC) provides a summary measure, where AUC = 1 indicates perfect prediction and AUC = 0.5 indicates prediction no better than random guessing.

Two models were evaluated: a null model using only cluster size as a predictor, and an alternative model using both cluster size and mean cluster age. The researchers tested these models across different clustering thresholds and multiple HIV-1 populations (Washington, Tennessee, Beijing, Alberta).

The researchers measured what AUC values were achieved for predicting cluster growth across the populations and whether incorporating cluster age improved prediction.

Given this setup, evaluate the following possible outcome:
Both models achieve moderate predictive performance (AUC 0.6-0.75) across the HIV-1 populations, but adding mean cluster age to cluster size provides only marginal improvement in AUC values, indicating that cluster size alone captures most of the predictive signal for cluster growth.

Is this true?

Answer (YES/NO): NO